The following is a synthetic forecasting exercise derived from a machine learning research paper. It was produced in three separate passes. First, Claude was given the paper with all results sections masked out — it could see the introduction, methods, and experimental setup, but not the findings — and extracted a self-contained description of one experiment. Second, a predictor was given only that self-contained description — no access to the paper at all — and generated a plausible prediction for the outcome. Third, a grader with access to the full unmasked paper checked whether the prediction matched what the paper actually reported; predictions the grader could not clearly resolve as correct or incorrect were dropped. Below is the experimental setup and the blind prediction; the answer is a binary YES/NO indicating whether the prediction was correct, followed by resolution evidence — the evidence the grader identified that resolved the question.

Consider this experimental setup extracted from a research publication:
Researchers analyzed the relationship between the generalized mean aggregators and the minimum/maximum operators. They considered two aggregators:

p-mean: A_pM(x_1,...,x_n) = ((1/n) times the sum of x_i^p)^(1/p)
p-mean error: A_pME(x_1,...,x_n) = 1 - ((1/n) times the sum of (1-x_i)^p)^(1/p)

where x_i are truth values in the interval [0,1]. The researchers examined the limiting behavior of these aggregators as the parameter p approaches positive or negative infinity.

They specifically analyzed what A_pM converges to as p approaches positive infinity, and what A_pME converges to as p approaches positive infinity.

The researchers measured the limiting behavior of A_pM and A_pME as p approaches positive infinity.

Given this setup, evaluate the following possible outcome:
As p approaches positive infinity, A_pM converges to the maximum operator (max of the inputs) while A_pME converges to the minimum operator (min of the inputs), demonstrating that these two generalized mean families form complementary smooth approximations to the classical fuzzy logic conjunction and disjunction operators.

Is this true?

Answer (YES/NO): YES